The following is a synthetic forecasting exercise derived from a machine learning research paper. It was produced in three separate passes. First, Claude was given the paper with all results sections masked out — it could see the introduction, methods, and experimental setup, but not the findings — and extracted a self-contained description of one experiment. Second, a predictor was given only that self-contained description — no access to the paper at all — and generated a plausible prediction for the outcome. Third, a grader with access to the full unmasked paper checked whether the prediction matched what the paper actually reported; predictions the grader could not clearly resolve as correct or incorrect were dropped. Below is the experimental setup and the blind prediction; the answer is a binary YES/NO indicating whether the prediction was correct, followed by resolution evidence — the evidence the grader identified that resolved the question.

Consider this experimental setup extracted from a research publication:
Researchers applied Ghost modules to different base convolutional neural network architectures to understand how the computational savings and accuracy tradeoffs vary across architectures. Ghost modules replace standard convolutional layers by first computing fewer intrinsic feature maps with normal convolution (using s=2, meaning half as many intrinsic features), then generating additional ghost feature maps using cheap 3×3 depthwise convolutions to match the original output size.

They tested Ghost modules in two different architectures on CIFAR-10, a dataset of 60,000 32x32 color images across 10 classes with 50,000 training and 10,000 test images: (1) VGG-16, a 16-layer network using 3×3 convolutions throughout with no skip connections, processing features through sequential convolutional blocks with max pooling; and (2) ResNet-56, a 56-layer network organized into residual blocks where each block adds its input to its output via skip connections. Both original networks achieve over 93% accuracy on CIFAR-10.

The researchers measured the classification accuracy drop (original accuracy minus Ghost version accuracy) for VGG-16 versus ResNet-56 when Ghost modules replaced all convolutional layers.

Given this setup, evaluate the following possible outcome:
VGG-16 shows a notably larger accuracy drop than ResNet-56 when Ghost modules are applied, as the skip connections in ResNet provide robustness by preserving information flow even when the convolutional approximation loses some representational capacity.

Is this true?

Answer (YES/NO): NO